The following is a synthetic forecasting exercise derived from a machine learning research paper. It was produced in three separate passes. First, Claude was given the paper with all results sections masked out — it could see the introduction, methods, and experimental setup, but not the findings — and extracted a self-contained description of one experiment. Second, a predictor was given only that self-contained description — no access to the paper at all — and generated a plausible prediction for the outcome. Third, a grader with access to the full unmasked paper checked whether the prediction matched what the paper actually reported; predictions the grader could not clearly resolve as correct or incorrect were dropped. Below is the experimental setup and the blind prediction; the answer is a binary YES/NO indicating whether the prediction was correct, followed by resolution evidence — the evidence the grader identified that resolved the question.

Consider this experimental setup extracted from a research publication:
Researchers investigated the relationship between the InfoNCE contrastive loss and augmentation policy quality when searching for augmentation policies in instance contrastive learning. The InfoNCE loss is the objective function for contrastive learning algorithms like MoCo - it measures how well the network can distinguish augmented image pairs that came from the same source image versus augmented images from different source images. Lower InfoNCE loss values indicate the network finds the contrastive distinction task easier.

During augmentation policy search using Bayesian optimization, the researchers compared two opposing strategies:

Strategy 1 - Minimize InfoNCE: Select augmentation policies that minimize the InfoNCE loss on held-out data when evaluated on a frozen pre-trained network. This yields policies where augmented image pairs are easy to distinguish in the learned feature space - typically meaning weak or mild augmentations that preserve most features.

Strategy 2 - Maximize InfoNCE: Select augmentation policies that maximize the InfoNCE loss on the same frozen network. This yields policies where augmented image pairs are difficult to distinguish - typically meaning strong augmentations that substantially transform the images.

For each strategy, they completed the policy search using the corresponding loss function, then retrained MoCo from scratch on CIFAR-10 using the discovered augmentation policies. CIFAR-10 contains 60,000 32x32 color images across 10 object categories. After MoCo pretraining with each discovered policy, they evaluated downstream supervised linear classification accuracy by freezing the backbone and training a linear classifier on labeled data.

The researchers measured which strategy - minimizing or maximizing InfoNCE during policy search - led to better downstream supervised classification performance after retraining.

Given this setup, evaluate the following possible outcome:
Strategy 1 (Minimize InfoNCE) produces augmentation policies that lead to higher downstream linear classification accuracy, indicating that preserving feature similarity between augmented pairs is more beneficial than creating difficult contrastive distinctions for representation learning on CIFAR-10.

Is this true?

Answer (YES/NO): NO